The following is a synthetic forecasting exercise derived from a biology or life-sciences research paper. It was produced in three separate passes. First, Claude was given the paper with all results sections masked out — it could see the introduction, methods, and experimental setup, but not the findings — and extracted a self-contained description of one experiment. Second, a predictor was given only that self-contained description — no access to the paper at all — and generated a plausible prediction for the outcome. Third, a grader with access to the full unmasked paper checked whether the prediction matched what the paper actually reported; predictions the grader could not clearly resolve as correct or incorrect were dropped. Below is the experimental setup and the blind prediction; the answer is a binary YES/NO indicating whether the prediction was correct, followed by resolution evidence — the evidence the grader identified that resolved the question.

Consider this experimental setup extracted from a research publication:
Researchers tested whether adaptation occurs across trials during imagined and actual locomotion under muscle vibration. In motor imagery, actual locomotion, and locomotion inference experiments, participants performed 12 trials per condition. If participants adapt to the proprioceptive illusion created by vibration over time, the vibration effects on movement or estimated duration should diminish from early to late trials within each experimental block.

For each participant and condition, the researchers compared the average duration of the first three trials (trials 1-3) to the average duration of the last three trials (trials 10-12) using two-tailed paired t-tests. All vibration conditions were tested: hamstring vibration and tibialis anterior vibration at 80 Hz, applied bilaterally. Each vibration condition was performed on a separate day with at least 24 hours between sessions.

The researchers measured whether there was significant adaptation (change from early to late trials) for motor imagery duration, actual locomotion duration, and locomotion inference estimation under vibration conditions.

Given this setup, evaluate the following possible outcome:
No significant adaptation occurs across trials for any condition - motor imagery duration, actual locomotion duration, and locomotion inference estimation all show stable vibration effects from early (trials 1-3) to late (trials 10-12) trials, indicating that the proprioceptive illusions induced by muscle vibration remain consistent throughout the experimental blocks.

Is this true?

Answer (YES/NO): YES